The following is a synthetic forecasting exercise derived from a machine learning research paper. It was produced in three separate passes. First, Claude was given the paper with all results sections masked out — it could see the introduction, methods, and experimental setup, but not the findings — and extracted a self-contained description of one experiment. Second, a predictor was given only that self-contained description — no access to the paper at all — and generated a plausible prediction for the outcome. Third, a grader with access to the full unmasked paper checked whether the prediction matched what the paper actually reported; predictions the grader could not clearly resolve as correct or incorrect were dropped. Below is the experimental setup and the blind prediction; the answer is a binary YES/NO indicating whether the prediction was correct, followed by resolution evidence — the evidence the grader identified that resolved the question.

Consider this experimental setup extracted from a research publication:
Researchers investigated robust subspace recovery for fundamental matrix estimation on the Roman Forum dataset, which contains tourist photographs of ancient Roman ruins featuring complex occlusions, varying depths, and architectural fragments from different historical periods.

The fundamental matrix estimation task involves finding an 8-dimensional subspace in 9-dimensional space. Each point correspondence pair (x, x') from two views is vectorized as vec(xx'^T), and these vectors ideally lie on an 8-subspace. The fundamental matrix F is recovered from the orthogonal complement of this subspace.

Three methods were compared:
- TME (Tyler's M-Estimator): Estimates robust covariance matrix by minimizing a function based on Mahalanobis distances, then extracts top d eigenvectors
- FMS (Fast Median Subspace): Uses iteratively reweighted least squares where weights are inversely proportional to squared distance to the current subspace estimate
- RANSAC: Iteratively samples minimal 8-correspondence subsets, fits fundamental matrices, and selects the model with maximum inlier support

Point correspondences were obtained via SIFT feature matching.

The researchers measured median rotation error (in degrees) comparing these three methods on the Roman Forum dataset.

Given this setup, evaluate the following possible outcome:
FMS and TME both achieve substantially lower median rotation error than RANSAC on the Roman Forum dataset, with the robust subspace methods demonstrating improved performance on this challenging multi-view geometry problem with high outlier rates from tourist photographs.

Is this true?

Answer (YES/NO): NO